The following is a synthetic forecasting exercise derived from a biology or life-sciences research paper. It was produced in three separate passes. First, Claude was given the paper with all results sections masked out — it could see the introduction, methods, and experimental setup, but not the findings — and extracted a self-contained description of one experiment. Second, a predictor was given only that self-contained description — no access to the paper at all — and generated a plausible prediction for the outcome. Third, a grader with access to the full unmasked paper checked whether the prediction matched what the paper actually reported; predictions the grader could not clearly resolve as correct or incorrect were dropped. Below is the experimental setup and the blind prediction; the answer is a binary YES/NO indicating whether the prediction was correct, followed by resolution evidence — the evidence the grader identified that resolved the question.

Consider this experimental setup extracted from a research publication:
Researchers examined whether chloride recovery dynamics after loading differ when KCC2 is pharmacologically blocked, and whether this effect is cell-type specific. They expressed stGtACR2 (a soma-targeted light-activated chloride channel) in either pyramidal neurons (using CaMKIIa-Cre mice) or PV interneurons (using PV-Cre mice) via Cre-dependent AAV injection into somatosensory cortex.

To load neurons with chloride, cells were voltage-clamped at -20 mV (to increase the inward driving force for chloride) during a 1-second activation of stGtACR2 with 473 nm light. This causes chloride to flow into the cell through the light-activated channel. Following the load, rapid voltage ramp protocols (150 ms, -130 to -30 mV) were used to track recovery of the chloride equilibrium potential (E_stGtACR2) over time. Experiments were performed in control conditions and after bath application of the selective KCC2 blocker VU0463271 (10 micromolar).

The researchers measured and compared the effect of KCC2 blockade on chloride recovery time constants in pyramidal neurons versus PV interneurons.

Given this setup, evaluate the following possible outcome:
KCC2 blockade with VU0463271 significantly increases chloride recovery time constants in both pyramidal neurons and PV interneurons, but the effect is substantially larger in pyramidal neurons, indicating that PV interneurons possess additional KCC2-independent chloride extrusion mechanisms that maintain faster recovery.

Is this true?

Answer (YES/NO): NO